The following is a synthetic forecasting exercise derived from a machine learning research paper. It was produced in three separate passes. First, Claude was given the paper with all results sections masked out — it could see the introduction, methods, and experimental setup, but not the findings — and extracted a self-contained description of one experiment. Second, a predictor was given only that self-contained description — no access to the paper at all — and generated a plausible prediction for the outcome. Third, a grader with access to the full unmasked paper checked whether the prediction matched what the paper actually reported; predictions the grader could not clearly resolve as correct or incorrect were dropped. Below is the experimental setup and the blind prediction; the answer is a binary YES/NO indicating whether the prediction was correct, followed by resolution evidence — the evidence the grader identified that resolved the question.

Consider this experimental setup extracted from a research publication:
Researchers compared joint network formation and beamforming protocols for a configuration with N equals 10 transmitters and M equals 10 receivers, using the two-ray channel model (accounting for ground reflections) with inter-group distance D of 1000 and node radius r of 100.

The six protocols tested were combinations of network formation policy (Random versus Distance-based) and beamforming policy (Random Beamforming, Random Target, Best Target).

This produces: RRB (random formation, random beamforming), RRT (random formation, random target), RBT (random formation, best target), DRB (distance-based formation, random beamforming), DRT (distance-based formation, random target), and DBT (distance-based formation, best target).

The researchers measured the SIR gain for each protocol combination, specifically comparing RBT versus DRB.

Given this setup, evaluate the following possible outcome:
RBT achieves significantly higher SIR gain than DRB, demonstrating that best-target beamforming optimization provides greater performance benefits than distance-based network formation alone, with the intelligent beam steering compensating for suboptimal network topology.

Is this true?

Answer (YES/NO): YES